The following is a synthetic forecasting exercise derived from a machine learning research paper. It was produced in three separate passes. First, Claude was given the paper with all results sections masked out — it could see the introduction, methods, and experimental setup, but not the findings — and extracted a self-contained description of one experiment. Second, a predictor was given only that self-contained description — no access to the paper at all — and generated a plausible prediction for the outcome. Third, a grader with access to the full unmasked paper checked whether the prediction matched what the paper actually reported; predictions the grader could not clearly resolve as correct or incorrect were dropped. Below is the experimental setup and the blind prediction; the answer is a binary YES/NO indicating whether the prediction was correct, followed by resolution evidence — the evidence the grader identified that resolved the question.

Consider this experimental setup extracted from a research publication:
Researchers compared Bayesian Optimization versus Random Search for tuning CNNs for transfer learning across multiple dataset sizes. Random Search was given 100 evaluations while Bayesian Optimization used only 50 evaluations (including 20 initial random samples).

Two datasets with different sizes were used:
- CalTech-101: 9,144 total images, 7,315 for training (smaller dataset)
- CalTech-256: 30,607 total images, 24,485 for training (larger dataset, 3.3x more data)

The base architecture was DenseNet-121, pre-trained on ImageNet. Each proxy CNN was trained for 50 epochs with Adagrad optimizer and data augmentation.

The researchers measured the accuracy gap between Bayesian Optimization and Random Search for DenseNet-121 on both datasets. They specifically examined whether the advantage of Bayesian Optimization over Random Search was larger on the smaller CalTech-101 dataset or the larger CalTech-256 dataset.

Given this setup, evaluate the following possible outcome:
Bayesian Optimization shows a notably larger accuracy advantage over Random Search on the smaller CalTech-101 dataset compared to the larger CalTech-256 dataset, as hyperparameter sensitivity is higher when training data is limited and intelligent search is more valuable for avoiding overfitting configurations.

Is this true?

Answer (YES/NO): YES